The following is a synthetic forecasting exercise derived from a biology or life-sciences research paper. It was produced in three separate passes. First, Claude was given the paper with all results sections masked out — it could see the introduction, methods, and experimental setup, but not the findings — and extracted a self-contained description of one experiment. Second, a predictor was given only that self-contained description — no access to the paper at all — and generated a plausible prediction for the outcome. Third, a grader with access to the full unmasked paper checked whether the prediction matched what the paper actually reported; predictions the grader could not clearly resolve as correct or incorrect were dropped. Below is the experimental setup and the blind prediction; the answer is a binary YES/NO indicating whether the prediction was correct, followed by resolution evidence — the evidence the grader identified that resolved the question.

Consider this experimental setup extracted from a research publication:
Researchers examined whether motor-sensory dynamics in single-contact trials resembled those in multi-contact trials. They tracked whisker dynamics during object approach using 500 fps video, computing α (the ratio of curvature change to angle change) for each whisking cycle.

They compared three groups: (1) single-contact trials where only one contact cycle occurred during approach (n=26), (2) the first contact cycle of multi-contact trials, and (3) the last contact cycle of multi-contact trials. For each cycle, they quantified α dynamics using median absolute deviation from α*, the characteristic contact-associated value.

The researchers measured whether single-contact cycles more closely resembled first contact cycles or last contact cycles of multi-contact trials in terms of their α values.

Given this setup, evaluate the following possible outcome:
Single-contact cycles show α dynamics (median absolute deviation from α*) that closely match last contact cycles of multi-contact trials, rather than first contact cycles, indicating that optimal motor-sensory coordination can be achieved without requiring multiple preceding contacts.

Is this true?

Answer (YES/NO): YES